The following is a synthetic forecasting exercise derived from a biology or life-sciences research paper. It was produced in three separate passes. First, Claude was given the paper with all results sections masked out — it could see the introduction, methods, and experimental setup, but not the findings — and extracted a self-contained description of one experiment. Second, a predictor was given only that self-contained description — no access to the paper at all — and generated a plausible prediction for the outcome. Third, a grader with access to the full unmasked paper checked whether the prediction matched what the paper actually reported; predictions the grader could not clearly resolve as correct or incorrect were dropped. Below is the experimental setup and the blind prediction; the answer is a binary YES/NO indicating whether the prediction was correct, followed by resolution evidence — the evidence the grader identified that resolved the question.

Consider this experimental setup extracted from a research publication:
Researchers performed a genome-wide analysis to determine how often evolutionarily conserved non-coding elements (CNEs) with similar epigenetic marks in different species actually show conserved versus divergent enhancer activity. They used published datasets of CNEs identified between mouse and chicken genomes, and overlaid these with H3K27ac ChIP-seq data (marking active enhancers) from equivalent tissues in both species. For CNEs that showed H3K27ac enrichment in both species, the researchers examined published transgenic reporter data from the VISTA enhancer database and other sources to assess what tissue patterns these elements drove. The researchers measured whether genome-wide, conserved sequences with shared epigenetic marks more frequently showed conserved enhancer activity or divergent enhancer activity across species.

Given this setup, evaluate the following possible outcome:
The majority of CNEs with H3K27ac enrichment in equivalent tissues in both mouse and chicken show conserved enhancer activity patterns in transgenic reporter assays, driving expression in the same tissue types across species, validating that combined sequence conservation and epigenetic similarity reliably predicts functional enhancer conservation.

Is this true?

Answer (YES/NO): NO